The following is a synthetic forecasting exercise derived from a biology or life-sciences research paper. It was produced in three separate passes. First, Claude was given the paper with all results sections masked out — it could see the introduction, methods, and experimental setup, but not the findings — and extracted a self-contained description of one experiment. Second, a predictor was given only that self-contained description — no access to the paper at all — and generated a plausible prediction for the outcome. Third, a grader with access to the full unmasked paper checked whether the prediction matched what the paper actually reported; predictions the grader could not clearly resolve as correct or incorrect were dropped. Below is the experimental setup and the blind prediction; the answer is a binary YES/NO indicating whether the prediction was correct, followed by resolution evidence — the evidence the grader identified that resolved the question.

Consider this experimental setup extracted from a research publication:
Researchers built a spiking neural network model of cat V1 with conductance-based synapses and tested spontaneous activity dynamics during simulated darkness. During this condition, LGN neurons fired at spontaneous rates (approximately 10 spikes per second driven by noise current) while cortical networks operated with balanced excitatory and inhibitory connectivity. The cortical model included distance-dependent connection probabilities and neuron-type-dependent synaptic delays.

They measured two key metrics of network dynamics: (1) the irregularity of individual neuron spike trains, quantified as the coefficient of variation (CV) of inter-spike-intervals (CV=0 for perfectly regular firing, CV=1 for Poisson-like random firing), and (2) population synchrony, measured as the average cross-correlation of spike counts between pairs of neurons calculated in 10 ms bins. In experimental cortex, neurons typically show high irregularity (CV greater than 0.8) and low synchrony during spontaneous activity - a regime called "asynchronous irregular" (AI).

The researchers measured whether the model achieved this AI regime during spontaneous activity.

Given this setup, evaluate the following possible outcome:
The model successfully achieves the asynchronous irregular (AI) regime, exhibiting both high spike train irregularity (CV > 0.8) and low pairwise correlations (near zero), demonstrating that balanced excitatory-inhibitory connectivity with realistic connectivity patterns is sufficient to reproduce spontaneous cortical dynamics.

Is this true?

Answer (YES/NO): YES